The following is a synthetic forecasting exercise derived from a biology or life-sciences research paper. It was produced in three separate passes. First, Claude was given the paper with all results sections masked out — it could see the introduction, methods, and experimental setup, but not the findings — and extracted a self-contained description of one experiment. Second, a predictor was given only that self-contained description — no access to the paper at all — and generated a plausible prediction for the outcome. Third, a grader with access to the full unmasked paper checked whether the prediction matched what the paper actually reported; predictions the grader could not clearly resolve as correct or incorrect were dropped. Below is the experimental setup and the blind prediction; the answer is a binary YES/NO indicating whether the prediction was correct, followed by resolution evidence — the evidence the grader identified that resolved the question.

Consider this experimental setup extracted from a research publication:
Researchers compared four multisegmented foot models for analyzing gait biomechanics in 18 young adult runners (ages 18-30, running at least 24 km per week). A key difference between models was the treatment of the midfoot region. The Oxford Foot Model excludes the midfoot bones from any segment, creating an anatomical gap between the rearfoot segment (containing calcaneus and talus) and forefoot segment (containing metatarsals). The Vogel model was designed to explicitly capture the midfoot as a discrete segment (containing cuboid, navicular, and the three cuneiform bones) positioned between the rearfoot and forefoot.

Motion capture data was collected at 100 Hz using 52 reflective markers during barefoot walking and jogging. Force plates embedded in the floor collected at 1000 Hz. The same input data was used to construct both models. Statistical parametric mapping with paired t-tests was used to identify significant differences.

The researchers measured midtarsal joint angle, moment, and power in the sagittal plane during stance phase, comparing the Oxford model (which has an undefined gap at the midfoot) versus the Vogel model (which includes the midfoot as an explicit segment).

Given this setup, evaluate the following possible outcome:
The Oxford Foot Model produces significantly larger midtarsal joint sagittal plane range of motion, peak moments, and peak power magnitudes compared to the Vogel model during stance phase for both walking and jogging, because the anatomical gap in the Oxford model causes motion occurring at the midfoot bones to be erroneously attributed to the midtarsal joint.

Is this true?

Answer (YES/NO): NO